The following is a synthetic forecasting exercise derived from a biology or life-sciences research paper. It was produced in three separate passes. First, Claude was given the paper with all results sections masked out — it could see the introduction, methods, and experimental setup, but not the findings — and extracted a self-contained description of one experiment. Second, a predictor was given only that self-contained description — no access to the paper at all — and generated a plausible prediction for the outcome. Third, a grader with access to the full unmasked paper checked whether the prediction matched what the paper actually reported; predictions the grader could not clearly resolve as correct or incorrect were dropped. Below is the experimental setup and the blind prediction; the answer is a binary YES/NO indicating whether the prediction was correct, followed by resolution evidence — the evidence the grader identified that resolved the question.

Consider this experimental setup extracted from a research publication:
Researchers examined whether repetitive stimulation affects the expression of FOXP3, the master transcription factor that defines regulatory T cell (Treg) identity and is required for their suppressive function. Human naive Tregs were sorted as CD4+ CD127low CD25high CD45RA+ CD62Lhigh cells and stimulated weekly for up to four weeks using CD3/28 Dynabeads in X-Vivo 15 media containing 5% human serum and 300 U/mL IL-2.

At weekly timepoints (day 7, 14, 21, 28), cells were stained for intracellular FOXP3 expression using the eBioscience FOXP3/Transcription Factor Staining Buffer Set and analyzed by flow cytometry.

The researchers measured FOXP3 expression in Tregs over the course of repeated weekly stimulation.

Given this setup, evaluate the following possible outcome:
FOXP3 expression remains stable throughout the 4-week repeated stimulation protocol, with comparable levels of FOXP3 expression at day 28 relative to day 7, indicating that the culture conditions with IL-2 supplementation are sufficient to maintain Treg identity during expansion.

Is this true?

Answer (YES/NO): NO